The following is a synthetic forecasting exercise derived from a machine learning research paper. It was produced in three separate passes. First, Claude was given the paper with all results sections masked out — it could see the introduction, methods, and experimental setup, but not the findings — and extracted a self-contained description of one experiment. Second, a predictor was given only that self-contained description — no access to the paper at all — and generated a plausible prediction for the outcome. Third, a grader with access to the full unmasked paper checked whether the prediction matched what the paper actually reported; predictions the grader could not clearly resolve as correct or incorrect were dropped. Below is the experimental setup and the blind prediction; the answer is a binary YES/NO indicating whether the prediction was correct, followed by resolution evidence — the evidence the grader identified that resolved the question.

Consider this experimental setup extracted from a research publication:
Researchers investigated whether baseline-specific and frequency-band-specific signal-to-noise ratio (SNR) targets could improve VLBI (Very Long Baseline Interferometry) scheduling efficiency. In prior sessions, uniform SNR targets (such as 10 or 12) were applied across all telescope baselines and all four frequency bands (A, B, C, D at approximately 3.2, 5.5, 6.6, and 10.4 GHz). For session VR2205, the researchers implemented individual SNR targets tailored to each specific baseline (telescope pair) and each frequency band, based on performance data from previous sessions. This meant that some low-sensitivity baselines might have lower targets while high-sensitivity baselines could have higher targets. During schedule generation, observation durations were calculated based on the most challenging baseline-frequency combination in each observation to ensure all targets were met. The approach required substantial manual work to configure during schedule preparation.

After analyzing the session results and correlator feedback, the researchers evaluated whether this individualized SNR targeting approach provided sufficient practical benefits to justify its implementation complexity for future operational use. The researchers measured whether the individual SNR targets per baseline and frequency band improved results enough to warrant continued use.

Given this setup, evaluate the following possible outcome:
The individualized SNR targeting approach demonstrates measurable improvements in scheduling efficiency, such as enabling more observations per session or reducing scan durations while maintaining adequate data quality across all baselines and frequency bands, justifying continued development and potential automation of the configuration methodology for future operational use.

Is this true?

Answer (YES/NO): NO